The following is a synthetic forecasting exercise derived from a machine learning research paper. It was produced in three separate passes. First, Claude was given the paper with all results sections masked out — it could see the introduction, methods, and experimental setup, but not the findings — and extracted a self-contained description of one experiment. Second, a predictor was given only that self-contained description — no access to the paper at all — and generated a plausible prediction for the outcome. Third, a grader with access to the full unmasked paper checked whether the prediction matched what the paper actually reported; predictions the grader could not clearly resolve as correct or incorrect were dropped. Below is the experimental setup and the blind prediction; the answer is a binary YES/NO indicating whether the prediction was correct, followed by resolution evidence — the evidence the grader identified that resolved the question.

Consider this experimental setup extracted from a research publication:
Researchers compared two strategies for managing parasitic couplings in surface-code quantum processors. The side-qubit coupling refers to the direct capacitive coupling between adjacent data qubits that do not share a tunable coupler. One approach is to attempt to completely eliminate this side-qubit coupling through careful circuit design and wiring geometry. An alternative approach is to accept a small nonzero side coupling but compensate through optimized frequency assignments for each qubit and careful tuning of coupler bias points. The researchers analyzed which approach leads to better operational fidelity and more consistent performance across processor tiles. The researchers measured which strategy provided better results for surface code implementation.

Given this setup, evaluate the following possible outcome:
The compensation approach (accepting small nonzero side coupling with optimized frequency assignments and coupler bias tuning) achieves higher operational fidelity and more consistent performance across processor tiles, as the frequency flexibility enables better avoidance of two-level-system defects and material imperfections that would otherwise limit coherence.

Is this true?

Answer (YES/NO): NO